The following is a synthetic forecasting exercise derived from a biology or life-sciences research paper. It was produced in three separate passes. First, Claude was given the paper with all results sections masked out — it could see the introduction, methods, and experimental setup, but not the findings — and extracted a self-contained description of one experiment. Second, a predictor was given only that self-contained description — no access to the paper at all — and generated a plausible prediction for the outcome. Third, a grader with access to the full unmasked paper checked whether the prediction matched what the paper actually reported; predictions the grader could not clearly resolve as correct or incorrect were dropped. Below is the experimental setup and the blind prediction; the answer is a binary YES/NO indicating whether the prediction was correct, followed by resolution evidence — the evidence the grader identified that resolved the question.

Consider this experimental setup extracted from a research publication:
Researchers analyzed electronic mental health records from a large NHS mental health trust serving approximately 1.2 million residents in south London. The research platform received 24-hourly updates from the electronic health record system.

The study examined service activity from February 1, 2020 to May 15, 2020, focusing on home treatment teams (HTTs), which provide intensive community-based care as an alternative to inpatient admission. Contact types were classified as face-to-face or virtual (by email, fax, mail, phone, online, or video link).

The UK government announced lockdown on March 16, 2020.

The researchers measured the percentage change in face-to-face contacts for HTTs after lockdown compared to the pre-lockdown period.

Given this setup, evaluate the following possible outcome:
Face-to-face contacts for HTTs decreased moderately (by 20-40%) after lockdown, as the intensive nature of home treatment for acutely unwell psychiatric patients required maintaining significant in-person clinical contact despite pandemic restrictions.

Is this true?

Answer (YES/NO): NO